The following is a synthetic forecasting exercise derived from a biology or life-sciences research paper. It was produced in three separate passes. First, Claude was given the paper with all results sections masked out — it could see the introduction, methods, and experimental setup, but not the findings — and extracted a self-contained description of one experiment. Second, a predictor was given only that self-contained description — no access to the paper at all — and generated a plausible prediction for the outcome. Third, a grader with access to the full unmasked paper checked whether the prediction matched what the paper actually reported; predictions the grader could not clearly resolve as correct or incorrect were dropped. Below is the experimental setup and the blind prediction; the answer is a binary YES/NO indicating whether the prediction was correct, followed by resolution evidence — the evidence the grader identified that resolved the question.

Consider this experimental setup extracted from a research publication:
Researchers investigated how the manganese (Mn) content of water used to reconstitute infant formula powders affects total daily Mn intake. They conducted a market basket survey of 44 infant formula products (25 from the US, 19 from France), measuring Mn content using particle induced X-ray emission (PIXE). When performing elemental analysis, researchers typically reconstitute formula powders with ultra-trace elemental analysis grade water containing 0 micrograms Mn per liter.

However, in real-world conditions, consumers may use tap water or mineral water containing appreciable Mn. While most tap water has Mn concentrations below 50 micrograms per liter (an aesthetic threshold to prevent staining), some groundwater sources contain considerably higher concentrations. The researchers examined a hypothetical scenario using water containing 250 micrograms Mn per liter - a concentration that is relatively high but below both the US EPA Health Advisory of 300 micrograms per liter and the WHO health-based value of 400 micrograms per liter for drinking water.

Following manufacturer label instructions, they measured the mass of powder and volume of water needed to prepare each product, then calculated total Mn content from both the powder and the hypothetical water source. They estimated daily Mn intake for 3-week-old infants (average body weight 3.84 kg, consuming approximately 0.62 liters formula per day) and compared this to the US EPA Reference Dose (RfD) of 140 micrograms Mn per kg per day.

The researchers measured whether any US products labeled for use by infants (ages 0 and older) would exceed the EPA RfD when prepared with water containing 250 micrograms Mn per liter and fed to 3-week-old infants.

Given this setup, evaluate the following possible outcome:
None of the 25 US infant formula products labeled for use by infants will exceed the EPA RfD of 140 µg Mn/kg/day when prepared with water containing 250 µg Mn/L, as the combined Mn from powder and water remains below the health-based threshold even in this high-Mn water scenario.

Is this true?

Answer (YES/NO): NO